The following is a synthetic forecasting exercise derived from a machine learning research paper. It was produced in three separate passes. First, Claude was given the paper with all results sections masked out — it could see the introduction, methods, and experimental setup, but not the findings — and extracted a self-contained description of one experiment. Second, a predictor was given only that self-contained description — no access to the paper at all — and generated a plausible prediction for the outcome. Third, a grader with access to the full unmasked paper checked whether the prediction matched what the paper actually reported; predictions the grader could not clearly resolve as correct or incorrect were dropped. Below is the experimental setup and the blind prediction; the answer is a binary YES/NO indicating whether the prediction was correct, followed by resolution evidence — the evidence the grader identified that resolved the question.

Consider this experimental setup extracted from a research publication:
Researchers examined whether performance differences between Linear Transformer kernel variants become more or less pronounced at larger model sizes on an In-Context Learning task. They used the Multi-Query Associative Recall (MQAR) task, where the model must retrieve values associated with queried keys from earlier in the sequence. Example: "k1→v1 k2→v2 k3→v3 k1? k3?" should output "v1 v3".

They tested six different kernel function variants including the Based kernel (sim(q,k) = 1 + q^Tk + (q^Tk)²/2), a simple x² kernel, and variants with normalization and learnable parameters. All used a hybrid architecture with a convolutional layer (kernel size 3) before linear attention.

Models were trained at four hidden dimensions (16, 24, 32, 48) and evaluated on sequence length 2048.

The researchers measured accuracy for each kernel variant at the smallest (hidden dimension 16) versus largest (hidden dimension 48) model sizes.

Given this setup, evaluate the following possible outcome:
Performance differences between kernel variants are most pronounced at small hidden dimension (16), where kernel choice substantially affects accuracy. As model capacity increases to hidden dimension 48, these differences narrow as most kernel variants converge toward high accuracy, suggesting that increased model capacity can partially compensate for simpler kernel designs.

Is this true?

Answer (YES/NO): NO